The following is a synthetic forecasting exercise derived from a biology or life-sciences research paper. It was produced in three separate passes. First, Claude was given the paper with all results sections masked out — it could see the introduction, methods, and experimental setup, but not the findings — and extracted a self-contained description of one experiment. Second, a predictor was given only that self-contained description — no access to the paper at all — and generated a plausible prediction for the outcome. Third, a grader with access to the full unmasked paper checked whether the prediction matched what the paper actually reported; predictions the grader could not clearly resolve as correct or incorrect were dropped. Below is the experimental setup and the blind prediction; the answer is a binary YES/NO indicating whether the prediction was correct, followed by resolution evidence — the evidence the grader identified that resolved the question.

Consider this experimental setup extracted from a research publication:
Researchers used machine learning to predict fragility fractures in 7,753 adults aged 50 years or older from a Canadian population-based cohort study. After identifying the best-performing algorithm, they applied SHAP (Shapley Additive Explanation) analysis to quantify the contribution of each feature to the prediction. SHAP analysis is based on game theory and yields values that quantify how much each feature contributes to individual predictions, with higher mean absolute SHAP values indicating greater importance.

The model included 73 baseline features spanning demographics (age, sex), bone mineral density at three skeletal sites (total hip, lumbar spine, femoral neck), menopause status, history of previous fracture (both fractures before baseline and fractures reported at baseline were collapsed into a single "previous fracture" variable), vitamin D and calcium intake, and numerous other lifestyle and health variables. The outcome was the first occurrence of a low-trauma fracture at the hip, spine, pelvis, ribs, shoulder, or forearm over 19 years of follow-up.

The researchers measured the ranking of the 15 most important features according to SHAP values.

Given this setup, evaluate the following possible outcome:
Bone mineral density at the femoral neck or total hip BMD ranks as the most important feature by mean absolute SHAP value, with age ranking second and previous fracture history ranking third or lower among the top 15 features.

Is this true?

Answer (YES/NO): NO